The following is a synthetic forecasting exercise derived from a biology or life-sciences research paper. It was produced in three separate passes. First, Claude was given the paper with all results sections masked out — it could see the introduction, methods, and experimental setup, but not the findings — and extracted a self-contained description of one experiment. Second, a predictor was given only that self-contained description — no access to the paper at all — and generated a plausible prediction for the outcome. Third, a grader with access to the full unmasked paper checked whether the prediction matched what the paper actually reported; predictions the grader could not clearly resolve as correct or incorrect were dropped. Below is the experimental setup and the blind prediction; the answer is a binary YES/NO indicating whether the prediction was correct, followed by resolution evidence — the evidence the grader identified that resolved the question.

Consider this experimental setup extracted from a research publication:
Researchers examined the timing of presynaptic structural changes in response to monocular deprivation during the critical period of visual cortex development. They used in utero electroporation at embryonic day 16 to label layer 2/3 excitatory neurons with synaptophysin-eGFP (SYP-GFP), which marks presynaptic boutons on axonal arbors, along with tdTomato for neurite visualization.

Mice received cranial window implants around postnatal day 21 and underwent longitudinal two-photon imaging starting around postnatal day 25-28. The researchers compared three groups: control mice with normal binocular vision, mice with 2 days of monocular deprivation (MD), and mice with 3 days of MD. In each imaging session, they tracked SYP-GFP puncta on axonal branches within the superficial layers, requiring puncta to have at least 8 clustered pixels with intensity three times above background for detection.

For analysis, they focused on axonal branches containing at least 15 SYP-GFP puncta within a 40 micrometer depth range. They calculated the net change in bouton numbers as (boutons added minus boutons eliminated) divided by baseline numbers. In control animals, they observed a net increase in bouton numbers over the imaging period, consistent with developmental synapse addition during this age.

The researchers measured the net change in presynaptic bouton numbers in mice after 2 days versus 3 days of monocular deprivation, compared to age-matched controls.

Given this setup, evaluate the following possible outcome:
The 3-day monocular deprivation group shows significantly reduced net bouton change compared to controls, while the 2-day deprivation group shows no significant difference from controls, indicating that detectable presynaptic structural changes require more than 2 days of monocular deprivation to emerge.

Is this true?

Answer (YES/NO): NO